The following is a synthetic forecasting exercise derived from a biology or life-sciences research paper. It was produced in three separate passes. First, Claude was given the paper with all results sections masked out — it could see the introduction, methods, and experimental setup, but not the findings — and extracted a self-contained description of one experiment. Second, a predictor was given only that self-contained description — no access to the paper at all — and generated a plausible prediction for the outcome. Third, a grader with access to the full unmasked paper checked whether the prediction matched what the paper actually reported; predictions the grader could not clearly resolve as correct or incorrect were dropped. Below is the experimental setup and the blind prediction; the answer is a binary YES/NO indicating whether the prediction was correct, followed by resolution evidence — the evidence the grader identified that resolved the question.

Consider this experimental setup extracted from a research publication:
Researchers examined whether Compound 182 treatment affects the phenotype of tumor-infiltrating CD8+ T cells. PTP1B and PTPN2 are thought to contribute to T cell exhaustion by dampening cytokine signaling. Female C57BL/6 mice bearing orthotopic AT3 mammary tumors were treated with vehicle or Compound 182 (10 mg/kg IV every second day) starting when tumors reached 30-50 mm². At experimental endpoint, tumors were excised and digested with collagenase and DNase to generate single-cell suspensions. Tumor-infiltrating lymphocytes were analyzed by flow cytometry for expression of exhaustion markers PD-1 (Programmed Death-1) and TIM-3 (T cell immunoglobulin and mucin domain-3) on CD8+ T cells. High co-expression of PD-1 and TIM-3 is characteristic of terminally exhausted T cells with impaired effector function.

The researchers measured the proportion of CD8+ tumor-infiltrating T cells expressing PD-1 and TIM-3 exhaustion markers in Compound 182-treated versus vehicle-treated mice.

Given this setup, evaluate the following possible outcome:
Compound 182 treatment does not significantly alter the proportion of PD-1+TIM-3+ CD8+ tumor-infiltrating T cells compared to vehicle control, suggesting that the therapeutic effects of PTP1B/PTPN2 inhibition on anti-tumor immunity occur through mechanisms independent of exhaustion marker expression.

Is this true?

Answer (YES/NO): NO